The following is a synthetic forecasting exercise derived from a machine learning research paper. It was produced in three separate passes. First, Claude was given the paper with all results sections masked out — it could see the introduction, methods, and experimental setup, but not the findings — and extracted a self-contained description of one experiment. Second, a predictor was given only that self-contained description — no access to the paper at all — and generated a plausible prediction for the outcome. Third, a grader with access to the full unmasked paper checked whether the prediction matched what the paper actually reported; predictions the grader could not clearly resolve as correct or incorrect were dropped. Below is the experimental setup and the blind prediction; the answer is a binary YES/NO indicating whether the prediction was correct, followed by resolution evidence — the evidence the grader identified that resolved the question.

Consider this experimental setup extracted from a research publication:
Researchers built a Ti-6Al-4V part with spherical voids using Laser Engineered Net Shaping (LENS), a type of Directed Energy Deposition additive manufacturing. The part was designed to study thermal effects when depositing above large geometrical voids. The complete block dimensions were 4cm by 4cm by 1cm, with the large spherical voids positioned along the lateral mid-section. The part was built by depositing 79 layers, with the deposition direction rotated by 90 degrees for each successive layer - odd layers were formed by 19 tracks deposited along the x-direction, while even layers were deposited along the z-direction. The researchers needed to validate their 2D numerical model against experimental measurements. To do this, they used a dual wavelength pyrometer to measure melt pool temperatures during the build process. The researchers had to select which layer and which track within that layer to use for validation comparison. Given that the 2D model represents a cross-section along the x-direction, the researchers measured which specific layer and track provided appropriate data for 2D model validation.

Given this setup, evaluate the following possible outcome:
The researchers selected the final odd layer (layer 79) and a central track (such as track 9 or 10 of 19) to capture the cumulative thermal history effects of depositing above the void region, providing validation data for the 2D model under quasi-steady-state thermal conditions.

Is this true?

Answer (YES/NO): NO